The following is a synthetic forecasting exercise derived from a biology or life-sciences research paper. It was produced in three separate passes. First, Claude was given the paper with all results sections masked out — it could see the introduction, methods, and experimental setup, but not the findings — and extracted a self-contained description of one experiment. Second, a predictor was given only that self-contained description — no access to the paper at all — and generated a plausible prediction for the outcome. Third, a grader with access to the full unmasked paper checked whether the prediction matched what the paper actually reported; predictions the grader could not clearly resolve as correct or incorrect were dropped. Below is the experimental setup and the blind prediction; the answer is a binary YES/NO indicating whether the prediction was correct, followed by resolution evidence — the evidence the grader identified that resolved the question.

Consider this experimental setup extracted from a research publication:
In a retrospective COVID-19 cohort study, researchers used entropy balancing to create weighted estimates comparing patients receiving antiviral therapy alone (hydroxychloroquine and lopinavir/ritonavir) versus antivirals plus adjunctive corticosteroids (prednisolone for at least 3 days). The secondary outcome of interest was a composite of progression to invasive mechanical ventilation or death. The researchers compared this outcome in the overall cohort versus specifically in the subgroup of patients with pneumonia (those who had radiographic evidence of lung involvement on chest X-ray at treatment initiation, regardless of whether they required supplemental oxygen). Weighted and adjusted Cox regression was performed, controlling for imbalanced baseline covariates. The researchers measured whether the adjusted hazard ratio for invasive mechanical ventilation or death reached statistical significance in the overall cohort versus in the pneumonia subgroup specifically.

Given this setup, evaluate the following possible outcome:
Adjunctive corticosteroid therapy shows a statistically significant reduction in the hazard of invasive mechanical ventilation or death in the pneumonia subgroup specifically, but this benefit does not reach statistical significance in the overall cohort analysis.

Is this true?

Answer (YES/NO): YES